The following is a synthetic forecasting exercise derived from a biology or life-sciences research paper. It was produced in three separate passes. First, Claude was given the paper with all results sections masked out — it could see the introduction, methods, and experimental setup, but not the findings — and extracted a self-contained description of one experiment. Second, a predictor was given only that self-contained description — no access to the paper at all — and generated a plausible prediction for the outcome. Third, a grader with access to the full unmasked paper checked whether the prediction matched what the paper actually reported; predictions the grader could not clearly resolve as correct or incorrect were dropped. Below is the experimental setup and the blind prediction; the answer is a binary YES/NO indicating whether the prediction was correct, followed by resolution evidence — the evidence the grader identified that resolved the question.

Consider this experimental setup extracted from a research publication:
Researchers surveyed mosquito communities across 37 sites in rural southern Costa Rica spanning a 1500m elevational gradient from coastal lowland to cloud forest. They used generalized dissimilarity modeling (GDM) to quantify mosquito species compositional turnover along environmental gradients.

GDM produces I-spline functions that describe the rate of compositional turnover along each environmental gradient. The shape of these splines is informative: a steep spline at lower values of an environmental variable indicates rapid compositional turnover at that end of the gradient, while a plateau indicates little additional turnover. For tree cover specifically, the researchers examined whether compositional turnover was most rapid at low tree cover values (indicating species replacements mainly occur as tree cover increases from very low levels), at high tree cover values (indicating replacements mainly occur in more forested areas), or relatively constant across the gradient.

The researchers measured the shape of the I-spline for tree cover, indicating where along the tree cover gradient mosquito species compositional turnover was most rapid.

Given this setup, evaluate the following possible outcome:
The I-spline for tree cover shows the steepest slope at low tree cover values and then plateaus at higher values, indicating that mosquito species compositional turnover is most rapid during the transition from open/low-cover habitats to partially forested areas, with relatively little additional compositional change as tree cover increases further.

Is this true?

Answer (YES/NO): NO